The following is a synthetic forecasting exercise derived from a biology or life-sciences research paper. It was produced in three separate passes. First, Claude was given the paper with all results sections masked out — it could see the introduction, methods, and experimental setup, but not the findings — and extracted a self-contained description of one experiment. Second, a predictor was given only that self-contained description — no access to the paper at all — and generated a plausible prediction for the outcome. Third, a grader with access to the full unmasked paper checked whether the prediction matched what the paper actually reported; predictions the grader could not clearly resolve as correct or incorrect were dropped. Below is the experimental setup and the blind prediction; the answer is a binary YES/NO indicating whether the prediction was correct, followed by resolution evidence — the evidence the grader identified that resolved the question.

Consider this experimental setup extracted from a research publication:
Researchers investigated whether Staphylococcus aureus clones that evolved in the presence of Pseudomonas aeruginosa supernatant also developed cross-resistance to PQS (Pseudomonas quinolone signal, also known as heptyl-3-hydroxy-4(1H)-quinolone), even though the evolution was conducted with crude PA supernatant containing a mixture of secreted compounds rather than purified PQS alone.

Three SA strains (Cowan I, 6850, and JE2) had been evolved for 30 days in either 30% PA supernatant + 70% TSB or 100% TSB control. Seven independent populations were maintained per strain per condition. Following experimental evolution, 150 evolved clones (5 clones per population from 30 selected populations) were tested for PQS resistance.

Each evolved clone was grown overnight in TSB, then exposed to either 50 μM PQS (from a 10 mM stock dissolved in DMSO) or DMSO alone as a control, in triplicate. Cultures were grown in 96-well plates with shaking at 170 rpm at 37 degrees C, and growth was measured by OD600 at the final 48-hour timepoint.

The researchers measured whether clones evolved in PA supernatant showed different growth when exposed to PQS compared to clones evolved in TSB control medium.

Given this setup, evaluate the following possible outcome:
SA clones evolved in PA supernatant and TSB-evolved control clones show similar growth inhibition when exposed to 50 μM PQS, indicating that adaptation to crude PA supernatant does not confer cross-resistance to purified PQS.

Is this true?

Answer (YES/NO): NO